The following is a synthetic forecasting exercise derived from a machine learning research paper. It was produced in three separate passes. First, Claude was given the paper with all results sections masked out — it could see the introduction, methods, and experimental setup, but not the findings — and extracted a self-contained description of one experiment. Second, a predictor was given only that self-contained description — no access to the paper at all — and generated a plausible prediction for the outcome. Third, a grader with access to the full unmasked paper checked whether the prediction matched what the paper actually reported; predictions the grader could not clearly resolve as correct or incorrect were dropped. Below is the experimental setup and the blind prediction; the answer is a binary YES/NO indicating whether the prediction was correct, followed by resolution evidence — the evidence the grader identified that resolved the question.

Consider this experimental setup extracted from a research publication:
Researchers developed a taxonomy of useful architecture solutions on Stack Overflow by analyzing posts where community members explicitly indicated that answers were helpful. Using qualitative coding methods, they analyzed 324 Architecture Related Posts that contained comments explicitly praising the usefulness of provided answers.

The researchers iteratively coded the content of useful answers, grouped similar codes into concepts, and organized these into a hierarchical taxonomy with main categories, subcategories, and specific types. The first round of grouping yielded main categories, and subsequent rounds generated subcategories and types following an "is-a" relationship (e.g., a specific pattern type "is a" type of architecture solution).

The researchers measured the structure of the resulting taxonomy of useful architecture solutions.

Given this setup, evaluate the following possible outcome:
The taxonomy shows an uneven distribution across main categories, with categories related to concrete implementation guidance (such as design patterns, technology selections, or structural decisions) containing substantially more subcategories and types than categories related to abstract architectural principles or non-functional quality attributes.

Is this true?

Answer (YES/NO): NO